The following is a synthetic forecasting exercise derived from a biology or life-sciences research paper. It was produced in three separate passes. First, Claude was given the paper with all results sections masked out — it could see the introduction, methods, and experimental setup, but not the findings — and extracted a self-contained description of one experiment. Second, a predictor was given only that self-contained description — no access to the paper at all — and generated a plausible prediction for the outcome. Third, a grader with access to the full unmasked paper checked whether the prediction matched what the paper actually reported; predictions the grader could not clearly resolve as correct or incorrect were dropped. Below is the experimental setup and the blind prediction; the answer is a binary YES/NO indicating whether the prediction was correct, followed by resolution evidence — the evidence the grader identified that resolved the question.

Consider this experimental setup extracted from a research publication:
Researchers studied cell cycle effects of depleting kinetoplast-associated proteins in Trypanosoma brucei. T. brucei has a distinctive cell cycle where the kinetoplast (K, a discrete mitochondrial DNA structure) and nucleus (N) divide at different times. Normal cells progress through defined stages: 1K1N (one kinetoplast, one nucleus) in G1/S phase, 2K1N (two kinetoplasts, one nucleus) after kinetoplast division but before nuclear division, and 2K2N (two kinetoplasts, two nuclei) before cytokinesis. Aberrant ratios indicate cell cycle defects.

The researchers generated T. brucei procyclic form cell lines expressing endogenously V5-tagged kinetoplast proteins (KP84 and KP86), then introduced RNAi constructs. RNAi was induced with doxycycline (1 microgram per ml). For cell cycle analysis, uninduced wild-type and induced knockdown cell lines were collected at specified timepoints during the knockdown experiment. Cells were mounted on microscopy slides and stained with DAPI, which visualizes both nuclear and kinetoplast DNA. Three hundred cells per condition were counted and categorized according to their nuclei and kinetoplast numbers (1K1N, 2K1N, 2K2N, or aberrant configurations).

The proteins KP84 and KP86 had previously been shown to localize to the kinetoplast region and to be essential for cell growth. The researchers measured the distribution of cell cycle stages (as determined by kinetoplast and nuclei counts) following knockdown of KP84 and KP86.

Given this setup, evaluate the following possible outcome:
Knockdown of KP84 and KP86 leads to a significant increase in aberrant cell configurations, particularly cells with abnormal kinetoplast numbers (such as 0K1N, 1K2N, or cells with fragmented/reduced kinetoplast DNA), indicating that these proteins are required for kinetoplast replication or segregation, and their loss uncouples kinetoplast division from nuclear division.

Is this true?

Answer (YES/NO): YES